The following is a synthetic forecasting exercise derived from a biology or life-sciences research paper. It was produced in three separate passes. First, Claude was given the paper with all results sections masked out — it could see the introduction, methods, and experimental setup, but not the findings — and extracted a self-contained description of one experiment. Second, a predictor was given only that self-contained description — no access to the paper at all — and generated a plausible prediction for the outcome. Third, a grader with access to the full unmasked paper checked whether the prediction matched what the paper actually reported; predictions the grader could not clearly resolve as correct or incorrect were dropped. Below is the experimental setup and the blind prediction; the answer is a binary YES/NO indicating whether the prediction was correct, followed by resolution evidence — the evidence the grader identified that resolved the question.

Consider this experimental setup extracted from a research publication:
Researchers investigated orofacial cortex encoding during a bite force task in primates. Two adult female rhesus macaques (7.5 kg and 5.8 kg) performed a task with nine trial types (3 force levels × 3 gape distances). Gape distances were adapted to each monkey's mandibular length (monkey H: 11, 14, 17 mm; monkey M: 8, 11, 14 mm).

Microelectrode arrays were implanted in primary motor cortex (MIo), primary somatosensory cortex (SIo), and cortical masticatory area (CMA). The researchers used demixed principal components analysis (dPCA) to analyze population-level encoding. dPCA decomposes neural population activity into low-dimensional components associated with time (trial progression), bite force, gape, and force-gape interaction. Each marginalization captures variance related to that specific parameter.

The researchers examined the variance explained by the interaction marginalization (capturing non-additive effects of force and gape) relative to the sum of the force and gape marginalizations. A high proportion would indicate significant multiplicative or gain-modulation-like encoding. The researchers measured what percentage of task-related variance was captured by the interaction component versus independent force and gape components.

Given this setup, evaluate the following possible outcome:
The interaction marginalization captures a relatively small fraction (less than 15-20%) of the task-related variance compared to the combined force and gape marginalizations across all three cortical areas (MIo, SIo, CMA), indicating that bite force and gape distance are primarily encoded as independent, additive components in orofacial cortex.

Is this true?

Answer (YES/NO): NO